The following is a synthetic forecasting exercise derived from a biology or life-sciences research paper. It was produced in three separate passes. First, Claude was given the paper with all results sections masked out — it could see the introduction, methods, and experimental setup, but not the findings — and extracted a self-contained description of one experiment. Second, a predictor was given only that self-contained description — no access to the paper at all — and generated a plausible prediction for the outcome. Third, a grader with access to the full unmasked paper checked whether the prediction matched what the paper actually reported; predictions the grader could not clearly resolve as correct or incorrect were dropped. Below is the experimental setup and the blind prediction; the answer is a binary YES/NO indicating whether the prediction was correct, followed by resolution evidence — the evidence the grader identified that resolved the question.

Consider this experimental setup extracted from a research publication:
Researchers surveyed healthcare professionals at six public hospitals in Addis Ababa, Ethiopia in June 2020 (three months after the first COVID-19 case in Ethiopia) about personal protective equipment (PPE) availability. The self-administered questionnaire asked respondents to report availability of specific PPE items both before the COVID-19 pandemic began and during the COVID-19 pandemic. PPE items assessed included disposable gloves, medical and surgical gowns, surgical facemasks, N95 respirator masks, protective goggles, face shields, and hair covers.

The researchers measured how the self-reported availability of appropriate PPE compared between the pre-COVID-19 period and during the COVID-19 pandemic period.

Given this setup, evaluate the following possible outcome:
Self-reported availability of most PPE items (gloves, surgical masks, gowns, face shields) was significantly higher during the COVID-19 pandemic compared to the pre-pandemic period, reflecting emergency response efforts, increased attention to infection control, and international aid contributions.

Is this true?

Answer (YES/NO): NO